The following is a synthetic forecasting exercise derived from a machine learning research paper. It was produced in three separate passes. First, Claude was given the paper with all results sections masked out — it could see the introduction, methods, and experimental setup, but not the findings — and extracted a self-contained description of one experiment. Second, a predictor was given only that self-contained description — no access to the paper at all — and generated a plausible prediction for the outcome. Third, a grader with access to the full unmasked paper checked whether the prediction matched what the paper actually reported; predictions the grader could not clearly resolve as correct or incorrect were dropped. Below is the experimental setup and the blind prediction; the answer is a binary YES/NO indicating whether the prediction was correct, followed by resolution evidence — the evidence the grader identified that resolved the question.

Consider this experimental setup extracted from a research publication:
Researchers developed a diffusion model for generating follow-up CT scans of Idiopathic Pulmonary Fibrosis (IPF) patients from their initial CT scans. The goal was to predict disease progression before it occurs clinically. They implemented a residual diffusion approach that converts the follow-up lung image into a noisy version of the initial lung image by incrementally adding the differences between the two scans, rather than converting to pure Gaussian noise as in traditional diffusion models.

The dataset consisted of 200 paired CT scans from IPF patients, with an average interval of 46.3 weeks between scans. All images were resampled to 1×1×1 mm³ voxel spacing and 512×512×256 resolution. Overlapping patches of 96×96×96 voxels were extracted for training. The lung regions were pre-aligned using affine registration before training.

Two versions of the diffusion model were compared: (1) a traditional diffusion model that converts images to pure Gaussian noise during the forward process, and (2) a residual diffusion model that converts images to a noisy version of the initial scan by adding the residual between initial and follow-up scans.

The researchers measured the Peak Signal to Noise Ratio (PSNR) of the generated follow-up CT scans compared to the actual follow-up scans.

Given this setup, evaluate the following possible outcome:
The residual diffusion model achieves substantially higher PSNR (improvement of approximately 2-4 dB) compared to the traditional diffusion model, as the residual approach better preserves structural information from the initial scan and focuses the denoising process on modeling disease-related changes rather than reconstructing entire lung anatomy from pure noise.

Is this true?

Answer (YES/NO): NO